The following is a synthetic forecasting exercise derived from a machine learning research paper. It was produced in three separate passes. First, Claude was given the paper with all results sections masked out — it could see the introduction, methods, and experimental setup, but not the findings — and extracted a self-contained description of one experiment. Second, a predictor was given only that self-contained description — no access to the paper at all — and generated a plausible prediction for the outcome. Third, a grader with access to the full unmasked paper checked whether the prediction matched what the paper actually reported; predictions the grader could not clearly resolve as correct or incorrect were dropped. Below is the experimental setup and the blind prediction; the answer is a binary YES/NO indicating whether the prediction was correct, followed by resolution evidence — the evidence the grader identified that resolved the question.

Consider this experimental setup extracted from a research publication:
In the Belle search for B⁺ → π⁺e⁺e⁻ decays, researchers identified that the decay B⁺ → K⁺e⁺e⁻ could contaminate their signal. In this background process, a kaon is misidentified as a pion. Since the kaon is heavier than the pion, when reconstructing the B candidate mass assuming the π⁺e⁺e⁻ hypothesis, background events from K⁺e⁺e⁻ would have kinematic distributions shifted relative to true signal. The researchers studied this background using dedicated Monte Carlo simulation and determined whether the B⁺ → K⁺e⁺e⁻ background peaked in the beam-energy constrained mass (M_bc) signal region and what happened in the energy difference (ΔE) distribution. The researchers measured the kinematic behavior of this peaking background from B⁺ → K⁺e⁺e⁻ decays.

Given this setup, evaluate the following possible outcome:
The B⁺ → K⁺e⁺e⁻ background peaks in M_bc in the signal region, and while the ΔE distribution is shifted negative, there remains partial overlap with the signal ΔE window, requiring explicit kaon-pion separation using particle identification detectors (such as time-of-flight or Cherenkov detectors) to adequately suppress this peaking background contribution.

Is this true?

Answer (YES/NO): NO